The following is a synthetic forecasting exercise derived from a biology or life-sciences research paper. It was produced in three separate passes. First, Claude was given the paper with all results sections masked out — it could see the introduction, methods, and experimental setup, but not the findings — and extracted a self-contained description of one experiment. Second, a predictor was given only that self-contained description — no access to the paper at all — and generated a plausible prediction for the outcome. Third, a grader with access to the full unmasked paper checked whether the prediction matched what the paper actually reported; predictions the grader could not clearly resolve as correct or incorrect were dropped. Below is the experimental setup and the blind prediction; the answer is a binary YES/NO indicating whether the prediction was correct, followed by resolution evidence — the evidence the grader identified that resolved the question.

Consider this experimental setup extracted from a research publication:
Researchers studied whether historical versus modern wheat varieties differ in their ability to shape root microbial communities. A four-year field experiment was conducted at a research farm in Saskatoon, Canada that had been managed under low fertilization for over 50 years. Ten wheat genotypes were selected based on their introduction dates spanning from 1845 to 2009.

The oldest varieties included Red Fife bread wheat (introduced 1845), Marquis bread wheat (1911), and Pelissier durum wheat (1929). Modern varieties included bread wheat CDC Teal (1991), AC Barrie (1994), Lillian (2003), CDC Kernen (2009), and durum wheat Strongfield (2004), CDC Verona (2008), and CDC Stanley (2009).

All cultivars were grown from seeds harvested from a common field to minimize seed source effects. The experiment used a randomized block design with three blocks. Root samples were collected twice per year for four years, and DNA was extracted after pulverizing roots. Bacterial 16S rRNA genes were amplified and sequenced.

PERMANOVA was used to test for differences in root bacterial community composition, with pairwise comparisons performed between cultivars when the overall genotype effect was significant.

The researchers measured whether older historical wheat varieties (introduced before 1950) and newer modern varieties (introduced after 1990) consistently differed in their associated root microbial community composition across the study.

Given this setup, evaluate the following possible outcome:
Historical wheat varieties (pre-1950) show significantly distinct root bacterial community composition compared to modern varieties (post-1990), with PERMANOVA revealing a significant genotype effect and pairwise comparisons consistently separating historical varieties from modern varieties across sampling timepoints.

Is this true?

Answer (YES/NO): NO